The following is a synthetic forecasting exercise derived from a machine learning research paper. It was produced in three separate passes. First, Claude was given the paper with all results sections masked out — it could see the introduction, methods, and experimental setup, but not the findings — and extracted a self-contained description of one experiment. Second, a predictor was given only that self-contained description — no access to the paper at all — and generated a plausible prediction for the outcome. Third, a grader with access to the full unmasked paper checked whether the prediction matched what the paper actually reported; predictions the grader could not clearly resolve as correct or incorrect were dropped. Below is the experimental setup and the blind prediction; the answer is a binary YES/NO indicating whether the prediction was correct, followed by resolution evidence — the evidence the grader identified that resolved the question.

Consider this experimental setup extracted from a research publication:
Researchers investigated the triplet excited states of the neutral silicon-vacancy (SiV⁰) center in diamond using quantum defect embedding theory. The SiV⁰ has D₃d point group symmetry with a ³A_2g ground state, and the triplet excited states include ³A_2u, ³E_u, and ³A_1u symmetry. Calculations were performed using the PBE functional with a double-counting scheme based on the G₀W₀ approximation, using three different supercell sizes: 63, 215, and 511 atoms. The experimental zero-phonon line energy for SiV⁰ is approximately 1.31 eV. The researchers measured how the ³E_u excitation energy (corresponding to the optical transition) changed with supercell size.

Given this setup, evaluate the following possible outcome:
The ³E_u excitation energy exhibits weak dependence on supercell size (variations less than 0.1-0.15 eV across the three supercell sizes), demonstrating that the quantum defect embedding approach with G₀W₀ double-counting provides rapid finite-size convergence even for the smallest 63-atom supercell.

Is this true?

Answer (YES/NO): NO